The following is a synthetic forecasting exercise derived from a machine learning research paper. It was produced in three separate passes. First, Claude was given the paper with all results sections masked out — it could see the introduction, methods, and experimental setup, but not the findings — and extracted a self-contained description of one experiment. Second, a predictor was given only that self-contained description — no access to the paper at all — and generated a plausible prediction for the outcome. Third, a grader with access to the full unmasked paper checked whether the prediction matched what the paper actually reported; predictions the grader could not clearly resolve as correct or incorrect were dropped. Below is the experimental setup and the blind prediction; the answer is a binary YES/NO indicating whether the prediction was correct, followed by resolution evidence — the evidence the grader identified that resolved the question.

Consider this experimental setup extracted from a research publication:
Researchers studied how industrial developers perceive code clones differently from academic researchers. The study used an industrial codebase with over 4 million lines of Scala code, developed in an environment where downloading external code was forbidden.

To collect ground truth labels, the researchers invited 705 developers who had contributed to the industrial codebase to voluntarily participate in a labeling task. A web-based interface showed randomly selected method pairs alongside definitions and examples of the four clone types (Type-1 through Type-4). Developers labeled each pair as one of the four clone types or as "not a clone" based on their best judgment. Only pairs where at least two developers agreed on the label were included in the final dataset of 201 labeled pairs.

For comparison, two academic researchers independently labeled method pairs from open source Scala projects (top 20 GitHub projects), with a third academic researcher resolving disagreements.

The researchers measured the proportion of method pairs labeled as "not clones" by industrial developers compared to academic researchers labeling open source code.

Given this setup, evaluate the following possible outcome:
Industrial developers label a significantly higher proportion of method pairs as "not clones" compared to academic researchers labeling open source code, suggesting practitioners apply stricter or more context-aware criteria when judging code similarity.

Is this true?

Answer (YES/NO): YES